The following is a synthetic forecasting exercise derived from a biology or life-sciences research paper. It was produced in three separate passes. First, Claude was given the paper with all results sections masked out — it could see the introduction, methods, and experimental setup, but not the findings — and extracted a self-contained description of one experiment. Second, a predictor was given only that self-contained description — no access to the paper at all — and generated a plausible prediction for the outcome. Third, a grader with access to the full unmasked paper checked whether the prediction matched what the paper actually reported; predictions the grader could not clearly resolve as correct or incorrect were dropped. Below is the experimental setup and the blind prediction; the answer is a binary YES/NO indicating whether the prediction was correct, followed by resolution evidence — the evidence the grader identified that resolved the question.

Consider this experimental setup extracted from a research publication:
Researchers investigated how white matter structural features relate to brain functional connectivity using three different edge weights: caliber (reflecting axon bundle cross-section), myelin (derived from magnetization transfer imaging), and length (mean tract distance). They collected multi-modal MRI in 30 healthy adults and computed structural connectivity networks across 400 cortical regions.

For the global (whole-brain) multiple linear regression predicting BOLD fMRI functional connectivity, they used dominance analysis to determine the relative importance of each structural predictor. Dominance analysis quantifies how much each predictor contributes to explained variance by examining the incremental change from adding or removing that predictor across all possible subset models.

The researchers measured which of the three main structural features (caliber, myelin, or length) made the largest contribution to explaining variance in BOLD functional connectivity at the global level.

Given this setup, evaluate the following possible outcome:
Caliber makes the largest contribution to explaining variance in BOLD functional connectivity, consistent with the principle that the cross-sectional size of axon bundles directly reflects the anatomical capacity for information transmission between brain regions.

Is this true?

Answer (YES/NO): YES